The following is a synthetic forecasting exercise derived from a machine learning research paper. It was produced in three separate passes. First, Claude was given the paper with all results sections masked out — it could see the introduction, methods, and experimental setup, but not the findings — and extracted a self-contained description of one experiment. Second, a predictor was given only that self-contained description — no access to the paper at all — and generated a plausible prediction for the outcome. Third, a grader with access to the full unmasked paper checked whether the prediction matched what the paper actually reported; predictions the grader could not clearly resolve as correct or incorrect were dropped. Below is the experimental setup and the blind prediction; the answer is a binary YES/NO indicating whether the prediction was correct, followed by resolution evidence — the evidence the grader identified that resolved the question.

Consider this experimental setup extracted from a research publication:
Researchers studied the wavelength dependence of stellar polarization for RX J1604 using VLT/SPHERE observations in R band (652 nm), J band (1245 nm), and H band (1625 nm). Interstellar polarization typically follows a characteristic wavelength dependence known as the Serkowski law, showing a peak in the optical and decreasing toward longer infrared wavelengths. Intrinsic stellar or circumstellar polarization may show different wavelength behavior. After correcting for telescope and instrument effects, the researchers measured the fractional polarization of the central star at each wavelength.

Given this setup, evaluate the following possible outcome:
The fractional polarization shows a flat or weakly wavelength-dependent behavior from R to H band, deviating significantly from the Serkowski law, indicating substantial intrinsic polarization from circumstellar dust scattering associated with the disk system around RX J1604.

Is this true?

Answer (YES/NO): NO